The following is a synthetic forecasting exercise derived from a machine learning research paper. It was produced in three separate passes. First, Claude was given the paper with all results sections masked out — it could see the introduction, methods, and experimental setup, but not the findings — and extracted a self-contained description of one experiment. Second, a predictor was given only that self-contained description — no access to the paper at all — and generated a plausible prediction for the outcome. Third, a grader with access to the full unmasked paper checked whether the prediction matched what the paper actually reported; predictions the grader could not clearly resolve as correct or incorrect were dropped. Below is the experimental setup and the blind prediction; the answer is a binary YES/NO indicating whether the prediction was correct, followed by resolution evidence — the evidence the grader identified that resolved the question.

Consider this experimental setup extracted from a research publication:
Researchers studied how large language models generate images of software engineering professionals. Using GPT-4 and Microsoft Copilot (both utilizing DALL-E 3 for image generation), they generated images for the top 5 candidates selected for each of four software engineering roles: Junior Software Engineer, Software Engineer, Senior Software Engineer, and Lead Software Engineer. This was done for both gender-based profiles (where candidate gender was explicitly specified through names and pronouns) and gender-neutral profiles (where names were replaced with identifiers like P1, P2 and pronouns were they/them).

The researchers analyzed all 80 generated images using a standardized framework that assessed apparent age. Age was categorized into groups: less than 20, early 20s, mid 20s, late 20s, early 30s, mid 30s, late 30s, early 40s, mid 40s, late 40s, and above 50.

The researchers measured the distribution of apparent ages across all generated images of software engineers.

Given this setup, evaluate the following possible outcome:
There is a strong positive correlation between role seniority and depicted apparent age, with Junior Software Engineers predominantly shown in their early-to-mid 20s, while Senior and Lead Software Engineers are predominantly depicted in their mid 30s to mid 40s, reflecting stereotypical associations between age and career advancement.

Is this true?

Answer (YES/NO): NO